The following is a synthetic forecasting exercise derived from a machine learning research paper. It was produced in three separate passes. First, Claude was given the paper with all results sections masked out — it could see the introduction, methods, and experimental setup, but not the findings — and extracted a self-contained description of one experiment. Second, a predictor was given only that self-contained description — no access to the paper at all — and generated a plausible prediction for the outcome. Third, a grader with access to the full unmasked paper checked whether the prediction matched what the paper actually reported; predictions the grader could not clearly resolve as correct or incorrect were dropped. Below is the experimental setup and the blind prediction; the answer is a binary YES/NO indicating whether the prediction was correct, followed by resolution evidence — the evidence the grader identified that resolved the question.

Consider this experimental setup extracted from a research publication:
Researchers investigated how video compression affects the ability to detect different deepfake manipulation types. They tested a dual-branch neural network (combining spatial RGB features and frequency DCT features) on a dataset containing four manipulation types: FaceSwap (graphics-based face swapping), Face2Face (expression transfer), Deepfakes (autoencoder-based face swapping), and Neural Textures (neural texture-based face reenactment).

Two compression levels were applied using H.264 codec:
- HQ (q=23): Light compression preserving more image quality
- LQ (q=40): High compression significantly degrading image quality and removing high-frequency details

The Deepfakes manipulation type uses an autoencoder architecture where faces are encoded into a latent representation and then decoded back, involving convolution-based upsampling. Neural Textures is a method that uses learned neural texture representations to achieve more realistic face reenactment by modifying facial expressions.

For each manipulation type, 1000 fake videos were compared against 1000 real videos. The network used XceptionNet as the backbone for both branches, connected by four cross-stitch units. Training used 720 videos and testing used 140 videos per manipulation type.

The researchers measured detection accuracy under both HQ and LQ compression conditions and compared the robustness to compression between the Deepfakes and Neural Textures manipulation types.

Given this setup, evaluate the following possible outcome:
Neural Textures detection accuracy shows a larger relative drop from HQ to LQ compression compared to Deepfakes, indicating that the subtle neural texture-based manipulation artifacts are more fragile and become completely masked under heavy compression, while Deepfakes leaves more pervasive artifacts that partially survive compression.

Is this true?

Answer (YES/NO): YES